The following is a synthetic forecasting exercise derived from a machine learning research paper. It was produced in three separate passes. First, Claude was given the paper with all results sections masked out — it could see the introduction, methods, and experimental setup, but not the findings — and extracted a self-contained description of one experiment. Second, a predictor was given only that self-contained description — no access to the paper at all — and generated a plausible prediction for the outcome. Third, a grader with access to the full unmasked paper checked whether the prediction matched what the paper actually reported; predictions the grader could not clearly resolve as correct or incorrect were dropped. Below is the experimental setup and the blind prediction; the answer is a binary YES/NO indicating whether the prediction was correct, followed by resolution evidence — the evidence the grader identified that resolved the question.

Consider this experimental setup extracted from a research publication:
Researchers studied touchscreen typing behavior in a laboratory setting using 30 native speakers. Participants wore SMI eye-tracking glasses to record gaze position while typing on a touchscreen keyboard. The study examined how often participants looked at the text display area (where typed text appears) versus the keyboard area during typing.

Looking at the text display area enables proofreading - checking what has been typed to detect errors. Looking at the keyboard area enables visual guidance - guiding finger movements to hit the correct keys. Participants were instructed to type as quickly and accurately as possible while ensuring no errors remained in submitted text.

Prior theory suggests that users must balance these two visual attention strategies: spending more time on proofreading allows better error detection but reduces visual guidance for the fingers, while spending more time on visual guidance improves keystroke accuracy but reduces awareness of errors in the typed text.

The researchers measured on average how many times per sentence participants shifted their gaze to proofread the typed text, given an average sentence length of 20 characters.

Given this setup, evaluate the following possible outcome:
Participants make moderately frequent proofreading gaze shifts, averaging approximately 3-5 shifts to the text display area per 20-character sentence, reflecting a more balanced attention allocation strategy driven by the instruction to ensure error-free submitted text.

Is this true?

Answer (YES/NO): YES